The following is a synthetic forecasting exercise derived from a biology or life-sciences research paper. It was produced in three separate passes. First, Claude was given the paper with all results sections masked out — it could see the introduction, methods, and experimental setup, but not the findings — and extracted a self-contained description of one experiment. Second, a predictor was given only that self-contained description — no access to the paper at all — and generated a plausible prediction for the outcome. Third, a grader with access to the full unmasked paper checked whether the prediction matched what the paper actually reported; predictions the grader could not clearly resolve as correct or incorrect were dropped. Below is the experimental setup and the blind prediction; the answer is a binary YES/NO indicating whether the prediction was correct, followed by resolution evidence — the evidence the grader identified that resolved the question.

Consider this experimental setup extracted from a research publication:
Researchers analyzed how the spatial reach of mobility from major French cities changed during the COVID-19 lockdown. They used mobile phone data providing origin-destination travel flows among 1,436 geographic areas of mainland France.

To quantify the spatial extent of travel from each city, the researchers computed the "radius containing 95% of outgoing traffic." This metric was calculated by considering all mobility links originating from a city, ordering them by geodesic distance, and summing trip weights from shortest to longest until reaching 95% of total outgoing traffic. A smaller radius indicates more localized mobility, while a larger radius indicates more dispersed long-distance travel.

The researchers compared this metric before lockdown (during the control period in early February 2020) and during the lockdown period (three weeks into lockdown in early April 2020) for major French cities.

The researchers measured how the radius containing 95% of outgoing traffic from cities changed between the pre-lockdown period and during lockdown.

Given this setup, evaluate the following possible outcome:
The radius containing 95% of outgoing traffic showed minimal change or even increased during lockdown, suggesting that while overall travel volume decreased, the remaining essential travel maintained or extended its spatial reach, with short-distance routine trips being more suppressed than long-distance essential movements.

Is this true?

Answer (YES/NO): NO